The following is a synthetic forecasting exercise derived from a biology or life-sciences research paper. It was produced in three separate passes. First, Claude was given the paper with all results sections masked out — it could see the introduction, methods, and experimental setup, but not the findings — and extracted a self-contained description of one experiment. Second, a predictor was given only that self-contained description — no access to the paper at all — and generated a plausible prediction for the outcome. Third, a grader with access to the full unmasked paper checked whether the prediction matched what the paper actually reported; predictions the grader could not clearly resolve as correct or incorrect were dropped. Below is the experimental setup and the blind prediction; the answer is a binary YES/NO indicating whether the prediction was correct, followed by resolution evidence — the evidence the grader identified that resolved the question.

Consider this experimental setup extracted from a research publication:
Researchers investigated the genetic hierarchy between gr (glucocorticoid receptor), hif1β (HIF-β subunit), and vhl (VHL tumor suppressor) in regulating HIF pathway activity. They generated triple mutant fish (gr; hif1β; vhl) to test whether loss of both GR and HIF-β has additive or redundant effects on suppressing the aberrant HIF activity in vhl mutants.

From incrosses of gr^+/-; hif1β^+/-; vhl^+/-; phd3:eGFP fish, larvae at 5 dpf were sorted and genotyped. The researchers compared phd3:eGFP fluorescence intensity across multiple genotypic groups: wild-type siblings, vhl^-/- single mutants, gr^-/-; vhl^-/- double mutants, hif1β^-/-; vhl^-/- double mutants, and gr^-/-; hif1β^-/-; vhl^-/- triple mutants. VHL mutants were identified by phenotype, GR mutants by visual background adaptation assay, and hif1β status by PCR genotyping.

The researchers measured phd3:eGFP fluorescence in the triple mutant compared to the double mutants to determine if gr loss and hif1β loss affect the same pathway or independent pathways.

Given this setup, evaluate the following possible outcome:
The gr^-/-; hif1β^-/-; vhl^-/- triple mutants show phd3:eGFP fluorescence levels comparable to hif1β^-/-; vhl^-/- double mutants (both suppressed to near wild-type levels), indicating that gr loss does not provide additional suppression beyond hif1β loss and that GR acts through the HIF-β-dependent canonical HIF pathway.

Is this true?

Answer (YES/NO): NO